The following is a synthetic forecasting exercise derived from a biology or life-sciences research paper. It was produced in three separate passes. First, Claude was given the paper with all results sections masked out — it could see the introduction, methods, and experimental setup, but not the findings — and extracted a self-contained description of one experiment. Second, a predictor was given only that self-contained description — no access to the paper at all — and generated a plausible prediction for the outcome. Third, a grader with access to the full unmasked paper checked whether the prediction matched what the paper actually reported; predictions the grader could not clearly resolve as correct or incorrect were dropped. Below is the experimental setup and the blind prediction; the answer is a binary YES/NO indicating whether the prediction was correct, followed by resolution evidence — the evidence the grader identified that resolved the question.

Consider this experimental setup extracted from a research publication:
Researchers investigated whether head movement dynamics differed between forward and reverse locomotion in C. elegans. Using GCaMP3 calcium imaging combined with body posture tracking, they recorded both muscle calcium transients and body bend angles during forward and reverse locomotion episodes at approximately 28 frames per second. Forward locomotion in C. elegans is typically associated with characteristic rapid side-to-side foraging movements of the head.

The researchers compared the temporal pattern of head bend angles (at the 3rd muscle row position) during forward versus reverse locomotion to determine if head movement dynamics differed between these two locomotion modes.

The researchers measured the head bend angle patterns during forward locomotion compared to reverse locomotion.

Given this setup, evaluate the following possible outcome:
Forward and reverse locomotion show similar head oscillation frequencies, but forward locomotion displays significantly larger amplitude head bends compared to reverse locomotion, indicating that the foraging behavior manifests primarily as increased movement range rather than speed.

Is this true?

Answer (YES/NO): NO